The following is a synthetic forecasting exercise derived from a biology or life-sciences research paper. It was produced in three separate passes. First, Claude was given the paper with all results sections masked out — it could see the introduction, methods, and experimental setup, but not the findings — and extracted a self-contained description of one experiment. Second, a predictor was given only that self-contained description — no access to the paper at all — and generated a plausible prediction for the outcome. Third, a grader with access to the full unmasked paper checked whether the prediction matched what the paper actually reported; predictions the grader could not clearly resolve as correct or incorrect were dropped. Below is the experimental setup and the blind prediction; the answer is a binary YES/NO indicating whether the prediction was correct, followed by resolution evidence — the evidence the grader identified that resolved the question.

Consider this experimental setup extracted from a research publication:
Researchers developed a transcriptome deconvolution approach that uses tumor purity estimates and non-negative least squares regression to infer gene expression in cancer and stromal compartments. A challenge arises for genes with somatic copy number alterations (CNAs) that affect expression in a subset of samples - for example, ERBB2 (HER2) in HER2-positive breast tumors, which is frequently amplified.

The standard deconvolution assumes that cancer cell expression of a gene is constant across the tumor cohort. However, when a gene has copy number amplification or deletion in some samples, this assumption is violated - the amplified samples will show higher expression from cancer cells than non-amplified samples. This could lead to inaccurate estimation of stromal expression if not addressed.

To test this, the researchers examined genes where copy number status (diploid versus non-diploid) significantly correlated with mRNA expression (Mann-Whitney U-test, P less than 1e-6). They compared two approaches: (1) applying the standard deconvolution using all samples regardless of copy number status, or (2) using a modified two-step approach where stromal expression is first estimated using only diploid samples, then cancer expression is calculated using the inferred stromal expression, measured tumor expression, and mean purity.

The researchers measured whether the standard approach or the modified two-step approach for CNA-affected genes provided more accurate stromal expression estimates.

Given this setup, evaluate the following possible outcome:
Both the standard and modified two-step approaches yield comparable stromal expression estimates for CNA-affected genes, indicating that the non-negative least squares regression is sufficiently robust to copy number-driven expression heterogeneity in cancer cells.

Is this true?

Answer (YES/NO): NO